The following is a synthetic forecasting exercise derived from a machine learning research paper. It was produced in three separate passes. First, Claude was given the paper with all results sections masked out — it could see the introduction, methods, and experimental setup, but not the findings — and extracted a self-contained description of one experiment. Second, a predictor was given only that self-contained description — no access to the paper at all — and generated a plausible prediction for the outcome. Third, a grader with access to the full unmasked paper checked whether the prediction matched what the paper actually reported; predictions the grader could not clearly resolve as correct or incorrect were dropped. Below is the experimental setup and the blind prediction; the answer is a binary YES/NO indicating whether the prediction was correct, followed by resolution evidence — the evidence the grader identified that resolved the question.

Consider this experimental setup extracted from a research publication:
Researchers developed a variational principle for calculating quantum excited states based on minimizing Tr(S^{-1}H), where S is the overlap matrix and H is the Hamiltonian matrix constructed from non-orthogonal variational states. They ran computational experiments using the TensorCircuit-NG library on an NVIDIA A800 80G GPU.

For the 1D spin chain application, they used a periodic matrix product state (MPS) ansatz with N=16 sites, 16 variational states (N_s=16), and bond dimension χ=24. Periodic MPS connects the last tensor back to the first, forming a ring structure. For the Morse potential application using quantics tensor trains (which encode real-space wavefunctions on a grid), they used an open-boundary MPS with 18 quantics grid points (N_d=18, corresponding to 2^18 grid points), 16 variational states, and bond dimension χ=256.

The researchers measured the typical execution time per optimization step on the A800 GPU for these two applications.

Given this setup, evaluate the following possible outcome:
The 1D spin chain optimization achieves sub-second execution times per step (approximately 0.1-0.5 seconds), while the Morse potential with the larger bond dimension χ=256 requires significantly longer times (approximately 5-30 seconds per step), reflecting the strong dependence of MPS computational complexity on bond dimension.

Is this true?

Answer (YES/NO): NO